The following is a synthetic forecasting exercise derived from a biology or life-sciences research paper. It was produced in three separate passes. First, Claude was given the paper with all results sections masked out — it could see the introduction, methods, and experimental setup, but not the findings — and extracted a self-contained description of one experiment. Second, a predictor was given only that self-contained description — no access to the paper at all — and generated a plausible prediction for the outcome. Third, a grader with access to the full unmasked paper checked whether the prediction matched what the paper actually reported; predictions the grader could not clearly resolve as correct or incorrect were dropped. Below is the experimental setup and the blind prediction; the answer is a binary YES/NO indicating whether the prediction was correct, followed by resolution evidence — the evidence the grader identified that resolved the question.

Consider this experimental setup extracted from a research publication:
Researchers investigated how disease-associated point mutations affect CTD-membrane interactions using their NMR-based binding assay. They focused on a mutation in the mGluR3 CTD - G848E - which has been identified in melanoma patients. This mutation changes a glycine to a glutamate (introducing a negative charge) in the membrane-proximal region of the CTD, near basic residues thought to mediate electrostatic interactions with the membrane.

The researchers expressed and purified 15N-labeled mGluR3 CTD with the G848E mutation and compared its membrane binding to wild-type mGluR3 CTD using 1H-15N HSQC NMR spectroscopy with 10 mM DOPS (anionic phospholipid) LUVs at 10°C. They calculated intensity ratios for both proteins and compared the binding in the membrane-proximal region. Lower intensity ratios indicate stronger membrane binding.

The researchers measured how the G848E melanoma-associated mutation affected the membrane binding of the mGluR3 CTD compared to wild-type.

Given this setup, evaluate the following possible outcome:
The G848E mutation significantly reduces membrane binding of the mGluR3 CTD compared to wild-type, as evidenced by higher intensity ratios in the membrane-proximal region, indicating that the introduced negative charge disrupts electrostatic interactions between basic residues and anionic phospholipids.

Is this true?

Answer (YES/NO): YES